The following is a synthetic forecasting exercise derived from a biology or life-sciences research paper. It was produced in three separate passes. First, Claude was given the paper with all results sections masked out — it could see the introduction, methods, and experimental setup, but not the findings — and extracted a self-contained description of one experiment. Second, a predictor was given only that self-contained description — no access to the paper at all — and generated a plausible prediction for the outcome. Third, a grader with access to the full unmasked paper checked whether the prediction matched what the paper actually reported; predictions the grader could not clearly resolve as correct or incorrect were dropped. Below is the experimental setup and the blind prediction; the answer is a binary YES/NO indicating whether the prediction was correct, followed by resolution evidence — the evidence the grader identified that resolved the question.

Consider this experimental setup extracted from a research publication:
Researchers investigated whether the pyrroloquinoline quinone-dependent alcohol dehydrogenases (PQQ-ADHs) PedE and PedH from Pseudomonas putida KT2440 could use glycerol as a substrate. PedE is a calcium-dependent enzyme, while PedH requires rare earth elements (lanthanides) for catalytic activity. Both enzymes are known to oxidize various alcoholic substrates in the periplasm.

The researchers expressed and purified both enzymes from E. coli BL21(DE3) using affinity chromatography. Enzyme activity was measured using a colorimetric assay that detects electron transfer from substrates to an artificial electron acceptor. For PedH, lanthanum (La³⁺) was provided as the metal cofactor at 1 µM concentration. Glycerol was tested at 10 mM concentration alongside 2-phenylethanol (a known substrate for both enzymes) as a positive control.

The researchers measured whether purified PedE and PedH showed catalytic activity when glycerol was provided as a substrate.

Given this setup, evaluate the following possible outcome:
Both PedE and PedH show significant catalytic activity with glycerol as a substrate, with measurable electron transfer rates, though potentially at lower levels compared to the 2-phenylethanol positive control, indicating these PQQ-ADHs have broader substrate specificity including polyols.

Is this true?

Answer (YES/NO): YES